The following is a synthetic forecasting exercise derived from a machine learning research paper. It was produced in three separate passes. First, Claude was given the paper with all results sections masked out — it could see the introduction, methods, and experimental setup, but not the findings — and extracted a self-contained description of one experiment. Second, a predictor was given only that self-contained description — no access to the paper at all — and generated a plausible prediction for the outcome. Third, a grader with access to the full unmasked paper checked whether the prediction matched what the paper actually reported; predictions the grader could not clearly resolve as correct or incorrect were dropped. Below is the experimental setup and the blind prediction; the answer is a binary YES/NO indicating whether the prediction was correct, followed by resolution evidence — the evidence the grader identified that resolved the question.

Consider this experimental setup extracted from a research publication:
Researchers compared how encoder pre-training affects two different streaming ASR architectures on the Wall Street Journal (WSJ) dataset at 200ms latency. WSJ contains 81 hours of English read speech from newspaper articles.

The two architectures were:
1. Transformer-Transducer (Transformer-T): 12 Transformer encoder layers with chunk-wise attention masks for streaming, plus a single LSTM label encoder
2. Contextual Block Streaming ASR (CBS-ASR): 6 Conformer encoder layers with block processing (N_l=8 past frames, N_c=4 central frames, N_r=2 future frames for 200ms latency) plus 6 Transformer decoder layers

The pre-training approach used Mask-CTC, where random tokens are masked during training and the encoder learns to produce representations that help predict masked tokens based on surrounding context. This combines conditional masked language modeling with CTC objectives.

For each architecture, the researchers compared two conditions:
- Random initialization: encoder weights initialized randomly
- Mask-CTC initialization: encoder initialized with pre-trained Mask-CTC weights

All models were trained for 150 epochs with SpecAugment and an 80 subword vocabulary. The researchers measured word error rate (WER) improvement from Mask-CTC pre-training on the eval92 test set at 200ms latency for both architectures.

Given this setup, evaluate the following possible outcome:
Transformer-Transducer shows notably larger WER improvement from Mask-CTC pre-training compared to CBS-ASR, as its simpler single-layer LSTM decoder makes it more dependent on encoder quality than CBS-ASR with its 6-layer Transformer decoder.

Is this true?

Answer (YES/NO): NO